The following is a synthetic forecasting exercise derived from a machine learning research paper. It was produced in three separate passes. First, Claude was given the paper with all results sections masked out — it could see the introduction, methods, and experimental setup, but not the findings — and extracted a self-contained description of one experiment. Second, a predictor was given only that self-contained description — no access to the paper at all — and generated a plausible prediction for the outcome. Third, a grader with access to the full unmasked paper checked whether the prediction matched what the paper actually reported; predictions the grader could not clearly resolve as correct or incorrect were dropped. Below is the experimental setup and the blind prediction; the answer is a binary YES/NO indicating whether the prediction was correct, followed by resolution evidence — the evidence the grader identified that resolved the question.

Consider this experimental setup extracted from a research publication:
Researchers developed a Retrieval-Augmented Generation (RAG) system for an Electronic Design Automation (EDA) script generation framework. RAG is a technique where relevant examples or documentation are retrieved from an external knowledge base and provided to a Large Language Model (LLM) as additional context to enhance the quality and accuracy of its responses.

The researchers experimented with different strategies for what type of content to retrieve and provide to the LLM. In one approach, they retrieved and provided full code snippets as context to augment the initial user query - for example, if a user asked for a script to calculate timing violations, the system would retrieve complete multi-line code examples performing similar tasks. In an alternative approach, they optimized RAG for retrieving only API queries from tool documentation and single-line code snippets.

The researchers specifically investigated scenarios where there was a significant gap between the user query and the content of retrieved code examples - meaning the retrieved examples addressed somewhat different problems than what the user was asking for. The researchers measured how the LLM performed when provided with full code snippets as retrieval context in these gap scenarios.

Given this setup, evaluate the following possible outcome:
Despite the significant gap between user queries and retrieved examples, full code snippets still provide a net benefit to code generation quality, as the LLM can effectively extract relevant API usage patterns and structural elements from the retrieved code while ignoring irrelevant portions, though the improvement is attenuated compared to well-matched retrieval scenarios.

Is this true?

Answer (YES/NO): NO